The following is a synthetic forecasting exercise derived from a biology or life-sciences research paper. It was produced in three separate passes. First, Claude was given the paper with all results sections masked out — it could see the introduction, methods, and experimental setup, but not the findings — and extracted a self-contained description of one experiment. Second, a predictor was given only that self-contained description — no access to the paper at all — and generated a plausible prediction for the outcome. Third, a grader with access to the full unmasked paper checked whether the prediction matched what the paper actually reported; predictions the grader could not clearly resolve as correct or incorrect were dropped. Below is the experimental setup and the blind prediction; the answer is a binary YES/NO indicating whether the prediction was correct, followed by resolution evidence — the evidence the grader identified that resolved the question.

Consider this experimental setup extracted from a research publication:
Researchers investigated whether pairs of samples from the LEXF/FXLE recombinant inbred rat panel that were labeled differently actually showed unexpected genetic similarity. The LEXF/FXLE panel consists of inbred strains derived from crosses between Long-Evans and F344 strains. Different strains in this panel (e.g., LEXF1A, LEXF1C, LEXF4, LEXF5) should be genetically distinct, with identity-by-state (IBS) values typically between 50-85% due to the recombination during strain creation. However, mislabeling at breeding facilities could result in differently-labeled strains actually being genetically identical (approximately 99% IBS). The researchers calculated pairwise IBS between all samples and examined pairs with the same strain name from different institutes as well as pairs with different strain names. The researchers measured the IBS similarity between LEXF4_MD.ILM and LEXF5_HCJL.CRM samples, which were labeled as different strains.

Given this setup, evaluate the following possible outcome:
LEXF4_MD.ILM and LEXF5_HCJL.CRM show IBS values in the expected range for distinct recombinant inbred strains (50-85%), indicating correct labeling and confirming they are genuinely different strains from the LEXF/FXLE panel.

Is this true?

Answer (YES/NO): NO